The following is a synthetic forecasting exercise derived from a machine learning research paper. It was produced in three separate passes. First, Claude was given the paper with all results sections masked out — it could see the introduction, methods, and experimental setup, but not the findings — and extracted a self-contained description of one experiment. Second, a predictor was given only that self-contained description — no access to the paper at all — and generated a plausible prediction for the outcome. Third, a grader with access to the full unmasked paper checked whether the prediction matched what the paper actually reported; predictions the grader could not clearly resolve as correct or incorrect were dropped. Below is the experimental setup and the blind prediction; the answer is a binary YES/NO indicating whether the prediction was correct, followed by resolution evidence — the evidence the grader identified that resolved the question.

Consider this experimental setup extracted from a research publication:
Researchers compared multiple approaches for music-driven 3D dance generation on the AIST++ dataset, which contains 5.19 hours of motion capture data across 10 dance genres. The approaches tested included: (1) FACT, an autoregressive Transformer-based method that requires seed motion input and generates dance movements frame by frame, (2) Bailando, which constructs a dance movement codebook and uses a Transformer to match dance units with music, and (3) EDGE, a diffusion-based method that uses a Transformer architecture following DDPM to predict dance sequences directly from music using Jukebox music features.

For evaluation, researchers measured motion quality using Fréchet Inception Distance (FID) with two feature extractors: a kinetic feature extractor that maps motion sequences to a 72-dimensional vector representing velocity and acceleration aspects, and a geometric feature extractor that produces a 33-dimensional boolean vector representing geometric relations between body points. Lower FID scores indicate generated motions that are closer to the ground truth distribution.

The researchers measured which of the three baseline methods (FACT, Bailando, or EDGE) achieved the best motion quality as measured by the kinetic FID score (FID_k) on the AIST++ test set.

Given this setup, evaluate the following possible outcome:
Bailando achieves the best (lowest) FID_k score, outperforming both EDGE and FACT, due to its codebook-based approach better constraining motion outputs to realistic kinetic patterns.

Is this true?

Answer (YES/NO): YES